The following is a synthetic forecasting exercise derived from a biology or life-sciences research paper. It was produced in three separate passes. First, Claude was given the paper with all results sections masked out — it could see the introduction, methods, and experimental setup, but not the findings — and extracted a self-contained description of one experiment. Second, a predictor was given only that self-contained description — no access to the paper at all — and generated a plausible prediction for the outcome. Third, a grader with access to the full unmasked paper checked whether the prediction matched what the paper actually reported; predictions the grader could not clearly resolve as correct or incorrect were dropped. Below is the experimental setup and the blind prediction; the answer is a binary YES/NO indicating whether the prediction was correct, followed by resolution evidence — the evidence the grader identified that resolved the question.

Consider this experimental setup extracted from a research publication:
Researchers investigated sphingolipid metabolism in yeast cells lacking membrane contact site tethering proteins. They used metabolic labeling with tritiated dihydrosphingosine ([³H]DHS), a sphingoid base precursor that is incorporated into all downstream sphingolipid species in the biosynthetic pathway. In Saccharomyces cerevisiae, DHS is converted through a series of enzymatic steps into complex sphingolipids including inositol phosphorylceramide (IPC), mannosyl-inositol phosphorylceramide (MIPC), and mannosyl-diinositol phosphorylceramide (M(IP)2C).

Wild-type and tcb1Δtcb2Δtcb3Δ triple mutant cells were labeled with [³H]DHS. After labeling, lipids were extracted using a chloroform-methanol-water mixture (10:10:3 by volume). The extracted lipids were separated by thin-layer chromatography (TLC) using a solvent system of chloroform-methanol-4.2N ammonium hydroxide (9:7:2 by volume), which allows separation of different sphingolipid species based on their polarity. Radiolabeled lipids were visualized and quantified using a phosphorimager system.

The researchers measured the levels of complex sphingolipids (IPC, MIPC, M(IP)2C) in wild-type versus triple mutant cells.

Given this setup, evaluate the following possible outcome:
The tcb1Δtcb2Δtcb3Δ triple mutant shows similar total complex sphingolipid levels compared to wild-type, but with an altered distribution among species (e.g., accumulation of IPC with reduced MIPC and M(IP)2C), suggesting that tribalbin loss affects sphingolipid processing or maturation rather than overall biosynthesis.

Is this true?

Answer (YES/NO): NO